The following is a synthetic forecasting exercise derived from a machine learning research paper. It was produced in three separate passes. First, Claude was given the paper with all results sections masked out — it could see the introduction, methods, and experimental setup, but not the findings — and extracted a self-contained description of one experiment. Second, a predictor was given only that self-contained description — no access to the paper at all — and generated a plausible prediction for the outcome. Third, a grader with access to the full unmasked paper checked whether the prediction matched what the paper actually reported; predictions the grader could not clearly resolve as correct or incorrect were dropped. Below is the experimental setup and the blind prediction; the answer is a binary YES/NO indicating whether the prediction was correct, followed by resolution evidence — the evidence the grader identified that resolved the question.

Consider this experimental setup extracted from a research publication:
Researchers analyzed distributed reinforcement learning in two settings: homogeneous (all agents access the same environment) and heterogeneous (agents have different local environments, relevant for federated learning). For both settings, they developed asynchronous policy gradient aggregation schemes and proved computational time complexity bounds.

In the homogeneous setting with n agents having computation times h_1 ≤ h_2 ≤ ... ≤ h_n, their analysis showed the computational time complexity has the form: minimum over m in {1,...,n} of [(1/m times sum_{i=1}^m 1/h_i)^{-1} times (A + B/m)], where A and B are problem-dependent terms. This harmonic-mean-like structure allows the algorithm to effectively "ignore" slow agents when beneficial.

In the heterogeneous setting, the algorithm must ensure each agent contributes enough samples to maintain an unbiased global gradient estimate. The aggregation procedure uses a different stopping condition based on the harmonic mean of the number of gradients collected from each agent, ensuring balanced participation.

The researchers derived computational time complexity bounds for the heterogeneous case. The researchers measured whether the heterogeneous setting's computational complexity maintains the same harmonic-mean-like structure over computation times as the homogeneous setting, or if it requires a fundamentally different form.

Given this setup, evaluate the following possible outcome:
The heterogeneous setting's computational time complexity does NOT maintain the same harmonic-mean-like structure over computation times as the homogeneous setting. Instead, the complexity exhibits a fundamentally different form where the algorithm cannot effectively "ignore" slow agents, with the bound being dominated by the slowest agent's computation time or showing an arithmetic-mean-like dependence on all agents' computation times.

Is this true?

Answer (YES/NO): YES